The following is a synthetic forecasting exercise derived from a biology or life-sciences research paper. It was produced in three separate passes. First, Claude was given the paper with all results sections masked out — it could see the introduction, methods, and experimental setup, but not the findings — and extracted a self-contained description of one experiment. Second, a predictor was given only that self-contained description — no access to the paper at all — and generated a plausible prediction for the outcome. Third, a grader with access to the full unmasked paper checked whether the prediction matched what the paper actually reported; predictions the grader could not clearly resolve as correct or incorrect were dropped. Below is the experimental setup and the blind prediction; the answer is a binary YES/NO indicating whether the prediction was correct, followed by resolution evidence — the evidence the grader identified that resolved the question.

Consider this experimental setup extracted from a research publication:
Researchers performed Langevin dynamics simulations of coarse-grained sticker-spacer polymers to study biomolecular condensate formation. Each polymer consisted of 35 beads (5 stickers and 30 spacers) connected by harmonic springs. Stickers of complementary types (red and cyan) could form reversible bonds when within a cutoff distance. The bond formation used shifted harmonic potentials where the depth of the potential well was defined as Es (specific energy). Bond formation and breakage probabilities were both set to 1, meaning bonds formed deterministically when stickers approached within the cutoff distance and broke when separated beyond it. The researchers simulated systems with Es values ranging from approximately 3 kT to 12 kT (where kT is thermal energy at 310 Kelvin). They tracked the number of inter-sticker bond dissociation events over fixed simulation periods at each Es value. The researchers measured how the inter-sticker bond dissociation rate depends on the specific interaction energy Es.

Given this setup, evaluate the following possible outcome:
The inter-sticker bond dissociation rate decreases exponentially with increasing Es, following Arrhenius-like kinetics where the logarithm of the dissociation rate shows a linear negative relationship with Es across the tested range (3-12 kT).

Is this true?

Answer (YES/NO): YES